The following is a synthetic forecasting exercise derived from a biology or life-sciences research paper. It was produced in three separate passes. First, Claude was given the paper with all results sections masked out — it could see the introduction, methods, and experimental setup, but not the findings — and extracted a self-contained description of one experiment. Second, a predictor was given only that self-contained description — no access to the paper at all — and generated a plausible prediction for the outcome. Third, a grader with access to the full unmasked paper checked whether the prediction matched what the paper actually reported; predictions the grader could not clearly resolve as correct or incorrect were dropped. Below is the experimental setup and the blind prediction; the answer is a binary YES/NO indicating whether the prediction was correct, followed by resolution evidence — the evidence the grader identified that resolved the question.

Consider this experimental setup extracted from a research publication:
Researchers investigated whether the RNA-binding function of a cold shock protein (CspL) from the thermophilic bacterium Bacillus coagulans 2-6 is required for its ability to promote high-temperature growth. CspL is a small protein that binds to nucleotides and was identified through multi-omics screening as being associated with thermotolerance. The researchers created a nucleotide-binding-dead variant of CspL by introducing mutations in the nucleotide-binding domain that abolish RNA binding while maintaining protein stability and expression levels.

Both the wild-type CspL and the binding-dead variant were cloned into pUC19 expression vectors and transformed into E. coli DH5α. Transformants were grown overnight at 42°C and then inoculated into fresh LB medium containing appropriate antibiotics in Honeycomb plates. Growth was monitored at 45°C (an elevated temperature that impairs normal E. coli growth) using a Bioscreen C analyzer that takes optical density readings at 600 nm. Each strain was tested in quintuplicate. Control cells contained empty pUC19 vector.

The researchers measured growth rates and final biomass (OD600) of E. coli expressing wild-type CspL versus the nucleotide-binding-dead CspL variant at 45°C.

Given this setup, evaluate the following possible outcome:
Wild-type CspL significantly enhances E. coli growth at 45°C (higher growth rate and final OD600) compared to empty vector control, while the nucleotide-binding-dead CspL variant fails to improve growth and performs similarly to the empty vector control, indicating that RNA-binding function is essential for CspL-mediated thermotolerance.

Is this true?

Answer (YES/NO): YES